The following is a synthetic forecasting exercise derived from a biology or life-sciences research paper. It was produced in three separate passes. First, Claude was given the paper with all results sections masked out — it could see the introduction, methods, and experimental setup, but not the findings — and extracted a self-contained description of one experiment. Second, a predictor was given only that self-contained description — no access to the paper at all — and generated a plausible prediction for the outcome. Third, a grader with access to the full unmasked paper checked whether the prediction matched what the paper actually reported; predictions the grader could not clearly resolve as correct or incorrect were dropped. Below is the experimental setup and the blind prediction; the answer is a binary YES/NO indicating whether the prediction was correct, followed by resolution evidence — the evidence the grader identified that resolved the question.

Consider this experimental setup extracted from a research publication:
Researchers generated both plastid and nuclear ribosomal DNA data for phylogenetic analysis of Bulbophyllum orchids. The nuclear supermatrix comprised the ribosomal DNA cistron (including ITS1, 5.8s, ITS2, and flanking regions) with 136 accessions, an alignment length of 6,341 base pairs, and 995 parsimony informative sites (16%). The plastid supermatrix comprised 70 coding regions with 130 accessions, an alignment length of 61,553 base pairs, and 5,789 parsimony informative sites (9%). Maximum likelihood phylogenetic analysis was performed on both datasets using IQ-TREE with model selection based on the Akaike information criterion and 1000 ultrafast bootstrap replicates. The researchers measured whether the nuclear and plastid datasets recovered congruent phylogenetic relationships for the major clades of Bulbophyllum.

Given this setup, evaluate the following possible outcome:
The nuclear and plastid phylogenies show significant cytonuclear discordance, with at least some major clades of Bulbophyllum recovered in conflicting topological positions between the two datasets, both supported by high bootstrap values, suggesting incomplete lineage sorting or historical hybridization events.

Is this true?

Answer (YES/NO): NO